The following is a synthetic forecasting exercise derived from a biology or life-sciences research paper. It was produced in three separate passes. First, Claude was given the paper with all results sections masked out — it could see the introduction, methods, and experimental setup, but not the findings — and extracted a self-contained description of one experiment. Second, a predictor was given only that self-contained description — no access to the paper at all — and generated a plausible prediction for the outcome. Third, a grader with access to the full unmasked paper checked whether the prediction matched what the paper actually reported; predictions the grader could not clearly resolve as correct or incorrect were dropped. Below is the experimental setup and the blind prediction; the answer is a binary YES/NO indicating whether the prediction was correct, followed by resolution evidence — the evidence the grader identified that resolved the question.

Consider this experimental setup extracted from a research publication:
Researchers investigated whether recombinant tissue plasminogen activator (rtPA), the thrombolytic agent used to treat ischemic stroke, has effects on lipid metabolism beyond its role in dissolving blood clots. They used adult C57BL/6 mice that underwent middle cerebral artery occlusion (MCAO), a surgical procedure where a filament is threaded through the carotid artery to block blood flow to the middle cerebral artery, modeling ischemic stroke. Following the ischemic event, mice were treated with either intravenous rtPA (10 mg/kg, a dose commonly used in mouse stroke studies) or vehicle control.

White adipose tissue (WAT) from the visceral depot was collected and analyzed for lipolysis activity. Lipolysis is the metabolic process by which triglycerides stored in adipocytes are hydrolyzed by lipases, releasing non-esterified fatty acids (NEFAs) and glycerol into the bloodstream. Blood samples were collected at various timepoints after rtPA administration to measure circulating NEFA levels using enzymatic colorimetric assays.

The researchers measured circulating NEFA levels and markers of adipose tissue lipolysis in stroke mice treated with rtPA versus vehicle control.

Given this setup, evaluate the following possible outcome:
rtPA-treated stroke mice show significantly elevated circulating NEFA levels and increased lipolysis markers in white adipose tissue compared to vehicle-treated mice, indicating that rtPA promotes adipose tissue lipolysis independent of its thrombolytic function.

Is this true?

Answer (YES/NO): YES